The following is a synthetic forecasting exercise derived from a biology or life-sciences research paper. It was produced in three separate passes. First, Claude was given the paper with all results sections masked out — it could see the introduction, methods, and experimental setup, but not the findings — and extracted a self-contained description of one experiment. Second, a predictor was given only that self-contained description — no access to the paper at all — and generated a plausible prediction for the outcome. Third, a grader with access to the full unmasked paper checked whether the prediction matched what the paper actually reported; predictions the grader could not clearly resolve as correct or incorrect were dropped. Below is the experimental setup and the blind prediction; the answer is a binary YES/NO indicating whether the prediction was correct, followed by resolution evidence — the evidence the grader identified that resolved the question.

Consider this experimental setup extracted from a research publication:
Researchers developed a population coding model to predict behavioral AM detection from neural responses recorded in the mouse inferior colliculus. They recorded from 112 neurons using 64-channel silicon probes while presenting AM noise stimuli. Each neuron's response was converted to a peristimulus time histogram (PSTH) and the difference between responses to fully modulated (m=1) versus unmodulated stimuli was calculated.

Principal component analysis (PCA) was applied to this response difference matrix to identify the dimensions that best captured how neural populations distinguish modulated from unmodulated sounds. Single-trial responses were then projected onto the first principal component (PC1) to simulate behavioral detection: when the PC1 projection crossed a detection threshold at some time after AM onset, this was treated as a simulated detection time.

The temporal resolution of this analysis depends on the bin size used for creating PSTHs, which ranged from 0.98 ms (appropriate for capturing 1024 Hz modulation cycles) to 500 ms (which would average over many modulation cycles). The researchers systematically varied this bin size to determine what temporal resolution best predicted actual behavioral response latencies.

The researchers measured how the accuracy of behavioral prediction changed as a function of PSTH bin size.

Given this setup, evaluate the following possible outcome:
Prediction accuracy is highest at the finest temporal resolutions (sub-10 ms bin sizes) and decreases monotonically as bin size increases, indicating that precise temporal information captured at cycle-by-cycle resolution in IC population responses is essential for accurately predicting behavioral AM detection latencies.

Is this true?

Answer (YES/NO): NO